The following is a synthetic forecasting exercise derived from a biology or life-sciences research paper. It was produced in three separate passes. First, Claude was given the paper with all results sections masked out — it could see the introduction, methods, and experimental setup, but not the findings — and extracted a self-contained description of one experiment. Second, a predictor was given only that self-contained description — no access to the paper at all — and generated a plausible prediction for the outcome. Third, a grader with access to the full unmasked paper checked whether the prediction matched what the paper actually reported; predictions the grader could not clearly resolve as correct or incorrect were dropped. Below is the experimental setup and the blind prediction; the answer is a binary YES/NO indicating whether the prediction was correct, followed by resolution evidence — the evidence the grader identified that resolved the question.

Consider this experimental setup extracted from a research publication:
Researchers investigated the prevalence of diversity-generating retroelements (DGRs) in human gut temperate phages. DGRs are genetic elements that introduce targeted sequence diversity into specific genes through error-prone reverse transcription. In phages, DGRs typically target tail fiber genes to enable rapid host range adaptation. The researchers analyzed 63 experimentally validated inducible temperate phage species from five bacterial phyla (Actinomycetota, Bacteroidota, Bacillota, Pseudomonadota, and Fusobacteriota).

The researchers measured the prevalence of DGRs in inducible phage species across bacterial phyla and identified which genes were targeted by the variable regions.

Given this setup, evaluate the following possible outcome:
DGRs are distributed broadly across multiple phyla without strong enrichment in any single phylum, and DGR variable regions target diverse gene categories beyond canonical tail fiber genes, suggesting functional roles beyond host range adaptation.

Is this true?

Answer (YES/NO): NO